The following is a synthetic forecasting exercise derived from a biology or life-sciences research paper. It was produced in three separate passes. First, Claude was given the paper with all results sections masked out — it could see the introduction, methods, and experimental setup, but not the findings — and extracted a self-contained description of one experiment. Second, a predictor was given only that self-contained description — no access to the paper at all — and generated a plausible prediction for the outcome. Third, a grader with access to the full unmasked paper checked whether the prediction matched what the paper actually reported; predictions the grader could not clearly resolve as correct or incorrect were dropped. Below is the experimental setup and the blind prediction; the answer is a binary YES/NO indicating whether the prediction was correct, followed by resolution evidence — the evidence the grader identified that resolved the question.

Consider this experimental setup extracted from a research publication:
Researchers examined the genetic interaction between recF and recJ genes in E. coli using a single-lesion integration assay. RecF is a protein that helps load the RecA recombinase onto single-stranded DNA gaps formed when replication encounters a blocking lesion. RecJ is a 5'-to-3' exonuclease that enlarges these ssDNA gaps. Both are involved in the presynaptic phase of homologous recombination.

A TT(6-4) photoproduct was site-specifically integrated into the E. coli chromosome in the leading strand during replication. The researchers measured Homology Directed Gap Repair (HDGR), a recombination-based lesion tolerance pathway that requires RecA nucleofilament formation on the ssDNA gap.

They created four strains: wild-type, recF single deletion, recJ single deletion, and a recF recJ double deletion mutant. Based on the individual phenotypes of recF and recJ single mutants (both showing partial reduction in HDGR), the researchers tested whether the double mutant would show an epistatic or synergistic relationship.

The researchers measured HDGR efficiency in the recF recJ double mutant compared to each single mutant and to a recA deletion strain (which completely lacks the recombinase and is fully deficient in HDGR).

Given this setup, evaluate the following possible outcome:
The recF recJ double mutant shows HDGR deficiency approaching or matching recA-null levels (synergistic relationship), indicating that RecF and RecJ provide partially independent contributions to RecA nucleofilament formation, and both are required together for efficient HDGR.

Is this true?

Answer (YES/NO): YES